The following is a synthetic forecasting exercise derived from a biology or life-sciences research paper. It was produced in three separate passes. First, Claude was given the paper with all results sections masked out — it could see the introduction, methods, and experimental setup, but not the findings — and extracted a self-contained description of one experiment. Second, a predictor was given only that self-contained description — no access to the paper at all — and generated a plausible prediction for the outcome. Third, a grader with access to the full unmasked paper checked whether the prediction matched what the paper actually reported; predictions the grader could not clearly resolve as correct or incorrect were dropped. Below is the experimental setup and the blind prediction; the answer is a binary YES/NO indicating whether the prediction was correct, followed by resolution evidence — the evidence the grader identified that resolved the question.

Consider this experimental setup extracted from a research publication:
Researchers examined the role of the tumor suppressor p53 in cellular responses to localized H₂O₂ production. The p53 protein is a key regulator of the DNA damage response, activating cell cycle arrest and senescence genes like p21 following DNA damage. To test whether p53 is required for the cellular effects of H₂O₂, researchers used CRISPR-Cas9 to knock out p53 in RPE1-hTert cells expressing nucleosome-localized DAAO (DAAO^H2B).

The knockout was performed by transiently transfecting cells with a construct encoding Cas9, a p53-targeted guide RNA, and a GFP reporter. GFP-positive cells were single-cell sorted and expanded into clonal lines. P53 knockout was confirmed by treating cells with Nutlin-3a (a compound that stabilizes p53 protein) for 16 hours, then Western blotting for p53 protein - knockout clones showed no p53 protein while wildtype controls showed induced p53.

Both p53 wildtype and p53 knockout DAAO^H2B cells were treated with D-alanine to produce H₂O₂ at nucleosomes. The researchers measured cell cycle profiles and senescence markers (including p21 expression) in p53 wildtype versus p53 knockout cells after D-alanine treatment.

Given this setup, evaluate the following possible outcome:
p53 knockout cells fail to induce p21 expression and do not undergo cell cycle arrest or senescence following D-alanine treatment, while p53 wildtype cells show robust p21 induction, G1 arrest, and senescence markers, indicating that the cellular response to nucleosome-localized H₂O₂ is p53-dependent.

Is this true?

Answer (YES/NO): NO